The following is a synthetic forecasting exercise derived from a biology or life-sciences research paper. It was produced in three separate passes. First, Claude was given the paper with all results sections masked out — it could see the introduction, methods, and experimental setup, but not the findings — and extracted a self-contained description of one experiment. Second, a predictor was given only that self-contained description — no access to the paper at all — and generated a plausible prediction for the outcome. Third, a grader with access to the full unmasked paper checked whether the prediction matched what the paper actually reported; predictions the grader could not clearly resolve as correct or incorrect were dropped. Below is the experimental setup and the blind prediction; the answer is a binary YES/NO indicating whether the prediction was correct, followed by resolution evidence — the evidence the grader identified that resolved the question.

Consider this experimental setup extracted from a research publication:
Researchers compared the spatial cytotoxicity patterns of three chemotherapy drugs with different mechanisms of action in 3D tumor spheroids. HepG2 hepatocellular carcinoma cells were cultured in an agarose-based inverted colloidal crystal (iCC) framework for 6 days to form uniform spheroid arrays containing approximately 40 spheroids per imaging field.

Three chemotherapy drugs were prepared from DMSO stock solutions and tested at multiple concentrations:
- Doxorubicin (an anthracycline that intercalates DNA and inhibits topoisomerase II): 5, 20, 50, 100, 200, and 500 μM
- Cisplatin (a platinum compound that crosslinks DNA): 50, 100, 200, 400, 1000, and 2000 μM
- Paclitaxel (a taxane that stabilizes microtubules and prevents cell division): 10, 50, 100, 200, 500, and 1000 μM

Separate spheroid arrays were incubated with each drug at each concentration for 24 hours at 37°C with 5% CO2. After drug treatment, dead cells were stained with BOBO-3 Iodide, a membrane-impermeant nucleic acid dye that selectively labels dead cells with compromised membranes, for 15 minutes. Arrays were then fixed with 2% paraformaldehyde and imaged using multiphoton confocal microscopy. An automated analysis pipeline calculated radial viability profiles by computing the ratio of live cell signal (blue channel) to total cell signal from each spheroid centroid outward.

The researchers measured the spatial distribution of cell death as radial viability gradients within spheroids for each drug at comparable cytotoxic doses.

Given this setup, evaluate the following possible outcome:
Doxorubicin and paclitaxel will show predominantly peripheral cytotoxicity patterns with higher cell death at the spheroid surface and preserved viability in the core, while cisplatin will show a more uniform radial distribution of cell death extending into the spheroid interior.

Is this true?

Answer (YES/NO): NO